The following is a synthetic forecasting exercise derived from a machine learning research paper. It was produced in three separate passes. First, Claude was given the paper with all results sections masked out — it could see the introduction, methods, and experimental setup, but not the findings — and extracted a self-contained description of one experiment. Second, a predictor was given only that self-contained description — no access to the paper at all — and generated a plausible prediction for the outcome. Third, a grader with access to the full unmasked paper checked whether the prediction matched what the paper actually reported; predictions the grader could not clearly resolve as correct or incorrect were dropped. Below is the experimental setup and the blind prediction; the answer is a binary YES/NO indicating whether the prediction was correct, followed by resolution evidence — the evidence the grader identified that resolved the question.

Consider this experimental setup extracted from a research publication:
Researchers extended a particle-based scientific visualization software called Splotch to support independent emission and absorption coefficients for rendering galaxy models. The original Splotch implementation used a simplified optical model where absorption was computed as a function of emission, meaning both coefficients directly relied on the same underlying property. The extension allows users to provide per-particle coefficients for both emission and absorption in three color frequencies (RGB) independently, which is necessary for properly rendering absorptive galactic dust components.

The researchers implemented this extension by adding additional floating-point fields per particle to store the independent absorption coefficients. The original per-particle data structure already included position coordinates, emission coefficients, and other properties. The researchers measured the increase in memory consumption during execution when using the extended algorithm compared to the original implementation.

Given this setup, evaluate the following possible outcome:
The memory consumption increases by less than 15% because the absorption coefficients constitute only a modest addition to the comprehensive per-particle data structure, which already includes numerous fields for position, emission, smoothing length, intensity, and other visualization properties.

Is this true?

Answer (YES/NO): NO